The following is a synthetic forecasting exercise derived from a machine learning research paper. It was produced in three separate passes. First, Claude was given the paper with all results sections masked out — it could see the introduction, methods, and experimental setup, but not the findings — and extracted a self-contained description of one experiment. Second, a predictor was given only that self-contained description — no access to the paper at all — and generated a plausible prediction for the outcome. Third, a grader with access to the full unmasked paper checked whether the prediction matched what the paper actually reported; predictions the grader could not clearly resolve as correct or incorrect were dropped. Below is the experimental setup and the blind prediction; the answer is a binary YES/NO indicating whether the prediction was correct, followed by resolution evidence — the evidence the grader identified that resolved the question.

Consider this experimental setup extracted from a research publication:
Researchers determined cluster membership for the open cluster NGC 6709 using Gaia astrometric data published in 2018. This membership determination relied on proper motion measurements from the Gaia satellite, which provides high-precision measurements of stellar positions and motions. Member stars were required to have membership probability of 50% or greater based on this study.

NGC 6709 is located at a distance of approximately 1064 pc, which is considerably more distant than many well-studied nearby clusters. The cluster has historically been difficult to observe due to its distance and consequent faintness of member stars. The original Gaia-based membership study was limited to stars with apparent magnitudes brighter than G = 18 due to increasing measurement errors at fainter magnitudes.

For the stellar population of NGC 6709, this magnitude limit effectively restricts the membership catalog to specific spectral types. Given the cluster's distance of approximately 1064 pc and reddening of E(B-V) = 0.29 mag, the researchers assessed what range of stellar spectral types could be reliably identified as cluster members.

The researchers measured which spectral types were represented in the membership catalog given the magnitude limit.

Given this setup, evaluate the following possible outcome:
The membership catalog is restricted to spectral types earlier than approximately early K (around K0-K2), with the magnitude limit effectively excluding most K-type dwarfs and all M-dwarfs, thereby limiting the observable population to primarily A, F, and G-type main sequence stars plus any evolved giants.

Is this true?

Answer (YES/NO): NO